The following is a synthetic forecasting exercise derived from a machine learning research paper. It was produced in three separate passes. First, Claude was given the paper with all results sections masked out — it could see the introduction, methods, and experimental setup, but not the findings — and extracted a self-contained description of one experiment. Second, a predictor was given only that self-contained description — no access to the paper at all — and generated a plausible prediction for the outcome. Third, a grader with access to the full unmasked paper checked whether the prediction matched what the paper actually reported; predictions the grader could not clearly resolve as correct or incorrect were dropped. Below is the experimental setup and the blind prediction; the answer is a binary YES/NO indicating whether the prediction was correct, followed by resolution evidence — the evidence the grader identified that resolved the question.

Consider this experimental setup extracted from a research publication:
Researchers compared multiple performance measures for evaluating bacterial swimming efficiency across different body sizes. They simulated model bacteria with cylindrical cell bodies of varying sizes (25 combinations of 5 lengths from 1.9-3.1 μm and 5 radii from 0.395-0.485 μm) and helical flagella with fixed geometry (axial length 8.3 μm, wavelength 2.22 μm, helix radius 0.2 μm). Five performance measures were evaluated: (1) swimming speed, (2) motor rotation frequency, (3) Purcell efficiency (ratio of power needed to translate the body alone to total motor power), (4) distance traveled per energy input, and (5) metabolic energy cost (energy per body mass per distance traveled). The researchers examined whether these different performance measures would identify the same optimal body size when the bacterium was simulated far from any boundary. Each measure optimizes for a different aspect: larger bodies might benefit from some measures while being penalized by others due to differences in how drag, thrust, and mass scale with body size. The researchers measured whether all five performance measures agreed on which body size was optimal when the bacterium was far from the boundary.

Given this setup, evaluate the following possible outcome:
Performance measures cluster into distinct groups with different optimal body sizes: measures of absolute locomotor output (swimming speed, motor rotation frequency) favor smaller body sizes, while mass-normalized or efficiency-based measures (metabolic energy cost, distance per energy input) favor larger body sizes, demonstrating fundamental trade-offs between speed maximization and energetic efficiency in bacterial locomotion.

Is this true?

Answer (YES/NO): NO